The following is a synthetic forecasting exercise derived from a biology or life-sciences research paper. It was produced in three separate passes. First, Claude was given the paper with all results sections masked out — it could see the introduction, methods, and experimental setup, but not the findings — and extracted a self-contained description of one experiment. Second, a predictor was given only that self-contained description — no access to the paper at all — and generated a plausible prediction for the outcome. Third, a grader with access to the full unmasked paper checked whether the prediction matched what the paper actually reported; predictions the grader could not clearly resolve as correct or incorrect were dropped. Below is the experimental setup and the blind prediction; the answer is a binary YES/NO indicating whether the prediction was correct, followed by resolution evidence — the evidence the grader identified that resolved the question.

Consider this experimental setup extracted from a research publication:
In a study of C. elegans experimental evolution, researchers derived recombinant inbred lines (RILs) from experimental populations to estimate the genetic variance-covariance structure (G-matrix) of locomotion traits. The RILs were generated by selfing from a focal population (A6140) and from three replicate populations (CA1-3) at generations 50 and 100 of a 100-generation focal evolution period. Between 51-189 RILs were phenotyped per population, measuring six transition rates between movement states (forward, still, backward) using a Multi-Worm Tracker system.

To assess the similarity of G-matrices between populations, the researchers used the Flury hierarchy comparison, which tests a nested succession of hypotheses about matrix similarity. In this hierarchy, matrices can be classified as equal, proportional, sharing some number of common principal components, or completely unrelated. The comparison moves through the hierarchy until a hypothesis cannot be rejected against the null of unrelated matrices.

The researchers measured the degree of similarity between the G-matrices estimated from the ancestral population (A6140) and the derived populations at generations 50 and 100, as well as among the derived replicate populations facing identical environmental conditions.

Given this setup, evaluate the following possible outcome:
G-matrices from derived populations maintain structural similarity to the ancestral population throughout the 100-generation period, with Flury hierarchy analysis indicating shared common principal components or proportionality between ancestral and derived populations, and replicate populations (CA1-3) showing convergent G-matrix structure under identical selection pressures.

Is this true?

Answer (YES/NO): NO